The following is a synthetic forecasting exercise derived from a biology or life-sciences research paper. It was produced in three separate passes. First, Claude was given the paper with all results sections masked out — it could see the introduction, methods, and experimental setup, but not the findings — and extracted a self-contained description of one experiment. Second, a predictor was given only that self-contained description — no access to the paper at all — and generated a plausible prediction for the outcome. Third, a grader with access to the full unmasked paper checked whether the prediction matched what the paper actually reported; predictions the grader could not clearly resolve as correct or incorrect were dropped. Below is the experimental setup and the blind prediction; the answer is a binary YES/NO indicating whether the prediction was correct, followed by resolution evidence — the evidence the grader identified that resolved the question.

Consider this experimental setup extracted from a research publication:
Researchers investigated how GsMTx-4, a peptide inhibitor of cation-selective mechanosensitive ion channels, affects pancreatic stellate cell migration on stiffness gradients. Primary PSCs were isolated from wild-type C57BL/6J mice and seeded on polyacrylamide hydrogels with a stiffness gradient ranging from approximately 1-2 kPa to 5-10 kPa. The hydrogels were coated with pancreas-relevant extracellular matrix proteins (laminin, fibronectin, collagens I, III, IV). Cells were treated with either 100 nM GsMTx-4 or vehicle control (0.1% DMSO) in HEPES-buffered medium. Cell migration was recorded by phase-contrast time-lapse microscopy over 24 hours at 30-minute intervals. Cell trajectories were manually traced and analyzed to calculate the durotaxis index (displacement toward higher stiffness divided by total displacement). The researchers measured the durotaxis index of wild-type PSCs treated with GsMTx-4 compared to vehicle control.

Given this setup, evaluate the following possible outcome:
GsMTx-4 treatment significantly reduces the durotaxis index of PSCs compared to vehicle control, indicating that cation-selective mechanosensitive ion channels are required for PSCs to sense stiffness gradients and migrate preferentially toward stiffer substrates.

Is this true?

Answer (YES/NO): YES